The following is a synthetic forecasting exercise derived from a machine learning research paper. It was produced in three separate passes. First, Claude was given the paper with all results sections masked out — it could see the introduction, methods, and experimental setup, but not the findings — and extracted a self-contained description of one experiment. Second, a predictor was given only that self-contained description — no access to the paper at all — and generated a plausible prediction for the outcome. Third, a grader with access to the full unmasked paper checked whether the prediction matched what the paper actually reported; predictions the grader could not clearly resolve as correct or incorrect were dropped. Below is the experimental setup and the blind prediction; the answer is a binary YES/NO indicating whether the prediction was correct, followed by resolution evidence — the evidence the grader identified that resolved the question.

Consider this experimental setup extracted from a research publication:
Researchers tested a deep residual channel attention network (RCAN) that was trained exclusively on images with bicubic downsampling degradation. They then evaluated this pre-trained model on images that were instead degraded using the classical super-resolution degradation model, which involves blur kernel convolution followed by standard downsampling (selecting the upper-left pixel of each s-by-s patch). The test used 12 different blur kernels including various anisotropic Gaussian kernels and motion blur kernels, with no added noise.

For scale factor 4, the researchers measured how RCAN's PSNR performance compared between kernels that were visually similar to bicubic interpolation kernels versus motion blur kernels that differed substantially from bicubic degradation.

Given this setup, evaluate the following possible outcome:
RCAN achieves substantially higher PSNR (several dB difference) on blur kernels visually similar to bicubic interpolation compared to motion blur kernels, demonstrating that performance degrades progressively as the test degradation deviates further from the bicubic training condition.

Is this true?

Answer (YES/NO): YES